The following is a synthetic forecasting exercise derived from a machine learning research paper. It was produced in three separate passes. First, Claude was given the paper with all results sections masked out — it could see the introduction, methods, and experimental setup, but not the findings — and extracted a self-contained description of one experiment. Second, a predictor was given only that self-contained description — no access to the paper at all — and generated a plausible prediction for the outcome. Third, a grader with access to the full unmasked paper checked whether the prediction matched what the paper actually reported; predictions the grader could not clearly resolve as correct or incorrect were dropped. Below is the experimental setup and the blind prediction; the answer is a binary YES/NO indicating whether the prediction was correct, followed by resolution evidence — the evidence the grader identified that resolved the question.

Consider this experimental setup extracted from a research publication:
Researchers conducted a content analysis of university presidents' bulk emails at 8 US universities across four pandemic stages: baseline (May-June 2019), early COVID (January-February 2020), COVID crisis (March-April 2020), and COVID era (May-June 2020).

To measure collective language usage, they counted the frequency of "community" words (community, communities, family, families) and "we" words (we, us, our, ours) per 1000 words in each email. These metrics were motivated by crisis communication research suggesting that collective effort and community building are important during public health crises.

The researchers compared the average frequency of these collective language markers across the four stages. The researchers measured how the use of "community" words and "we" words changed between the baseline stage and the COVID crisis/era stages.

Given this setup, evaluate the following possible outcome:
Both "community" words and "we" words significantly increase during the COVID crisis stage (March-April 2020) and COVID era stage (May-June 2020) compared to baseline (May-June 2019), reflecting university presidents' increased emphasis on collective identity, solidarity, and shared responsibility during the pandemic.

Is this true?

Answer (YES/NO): NO